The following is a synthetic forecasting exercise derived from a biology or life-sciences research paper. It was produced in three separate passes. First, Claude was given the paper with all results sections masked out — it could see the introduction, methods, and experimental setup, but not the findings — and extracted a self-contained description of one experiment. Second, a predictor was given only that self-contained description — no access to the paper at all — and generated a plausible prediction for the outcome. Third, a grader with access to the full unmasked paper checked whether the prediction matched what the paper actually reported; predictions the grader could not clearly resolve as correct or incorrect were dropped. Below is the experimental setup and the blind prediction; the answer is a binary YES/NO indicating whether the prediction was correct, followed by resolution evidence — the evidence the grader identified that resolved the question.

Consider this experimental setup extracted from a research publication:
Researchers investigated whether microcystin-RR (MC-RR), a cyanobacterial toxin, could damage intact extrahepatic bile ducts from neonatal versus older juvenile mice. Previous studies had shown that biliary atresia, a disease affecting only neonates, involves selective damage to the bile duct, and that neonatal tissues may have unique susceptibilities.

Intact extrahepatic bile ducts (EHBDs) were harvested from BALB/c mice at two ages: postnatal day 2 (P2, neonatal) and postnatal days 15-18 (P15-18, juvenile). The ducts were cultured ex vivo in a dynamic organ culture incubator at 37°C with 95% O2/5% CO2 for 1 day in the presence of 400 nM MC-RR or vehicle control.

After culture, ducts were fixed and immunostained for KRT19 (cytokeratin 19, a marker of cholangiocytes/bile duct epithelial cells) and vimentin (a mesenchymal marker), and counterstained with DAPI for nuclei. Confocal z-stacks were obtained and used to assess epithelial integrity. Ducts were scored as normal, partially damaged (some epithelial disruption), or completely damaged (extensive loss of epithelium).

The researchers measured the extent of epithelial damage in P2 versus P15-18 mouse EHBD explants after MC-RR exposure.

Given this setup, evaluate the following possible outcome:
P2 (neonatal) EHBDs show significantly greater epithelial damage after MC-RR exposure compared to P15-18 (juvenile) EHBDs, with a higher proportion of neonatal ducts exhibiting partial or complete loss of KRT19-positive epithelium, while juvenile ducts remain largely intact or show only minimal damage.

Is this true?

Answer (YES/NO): YES